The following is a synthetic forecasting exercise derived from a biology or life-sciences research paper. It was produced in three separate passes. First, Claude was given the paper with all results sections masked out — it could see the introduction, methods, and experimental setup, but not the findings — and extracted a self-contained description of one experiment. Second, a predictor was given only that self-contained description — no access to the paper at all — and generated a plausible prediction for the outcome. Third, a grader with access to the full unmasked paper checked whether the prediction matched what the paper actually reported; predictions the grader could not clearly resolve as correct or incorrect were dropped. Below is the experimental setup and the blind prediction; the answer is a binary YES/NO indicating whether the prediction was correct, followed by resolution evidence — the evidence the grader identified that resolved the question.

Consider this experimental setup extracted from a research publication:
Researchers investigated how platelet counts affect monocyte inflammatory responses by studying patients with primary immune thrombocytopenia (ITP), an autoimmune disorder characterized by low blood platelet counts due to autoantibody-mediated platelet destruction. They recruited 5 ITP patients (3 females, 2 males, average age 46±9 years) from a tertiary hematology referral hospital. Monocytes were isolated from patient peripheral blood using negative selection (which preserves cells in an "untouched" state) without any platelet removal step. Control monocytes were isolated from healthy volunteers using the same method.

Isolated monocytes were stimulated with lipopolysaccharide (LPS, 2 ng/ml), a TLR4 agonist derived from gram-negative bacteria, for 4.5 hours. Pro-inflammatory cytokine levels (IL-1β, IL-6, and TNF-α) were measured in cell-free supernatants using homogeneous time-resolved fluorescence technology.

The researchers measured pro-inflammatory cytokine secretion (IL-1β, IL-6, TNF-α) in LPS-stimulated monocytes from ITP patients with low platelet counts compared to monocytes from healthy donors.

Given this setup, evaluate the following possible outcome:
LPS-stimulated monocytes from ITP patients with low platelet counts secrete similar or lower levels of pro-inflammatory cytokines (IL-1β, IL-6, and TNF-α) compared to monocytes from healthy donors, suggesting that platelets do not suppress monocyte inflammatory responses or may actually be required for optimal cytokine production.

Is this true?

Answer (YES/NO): YES